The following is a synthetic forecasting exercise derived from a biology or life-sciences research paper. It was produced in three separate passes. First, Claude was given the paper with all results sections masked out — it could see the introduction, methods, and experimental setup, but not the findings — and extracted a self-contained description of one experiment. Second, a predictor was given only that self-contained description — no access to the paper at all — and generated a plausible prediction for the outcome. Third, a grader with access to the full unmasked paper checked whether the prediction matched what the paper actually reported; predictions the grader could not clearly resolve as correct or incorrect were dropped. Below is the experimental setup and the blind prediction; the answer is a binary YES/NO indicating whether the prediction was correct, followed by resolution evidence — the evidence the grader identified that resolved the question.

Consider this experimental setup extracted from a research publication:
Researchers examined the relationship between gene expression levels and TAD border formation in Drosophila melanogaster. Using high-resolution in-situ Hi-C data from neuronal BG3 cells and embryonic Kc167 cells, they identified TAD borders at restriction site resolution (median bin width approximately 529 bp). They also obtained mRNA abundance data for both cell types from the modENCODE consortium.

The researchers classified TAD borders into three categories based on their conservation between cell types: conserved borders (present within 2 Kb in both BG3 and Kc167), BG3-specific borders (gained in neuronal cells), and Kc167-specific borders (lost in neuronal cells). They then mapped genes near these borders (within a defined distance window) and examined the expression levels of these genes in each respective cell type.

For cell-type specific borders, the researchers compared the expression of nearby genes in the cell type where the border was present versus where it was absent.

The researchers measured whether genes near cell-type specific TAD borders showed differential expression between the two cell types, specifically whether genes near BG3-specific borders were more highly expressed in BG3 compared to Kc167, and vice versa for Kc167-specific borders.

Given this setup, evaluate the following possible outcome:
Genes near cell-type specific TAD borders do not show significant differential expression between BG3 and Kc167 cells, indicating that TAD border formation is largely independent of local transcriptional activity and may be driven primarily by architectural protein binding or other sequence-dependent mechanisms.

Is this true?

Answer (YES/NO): NO